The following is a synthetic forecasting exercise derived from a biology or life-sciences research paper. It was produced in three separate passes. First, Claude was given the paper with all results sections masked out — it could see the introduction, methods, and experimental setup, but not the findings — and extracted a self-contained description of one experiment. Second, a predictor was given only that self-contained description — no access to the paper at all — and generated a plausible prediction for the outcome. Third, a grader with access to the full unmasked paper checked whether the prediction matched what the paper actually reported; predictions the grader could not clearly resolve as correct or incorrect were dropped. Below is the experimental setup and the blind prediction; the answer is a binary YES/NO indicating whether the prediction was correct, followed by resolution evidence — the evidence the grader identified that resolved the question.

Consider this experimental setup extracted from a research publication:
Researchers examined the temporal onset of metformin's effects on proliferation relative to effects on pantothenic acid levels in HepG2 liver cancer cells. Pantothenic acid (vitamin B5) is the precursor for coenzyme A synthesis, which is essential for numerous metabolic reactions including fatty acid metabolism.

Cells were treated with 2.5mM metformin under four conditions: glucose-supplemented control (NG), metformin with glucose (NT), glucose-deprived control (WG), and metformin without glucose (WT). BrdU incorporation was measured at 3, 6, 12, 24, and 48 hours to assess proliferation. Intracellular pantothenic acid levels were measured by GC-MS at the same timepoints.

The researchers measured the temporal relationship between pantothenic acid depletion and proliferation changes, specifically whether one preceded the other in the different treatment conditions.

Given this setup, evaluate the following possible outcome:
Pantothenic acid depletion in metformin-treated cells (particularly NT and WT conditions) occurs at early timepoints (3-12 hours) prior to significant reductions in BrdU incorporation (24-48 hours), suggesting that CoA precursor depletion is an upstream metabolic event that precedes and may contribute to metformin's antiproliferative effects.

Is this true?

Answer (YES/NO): YES